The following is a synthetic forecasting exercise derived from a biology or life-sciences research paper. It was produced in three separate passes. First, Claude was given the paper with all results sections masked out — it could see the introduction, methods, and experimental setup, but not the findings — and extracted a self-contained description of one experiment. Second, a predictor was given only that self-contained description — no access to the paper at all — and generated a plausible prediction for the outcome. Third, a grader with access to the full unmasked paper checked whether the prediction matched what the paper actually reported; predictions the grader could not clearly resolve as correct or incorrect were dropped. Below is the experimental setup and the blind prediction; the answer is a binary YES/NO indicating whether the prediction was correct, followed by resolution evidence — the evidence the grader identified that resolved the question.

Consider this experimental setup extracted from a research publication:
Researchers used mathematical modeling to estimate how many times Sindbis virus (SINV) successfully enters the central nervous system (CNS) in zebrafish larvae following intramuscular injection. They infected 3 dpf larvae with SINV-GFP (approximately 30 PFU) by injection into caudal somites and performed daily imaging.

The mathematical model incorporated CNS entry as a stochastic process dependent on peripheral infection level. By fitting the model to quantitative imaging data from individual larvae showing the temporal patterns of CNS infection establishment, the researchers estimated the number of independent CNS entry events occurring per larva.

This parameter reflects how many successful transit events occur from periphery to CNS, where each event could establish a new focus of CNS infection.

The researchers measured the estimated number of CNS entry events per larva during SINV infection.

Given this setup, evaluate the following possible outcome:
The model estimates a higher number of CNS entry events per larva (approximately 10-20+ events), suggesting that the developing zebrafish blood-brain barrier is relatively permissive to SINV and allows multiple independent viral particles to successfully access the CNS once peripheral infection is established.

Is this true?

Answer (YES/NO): NO